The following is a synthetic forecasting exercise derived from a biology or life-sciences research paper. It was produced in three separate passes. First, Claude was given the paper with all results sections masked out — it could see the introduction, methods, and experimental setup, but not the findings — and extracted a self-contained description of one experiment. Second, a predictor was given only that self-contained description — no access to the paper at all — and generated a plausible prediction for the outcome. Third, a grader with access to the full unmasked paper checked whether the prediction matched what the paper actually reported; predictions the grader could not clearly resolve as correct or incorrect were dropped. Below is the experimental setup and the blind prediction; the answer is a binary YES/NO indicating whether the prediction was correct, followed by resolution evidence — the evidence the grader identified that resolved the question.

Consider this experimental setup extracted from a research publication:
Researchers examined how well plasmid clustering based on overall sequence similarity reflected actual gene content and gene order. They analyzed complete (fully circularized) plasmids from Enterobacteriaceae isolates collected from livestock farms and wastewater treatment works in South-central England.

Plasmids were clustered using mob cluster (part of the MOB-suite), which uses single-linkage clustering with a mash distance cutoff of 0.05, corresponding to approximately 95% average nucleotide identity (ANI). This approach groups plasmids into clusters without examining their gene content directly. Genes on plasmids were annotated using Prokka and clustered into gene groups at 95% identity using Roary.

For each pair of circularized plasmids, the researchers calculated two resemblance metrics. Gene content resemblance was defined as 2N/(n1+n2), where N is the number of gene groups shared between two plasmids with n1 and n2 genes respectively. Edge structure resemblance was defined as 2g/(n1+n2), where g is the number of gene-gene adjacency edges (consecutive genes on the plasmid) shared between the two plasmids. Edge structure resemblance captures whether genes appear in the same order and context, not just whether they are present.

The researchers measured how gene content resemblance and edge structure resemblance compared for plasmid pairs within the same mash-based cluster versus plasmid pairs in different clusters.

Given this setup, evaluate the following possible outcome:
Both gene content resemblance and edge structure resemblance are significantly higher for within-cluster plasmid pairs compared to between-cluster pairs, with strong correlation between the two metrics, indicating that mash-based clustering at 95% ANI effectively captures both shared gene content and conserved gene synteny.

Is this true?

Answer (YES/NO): YES